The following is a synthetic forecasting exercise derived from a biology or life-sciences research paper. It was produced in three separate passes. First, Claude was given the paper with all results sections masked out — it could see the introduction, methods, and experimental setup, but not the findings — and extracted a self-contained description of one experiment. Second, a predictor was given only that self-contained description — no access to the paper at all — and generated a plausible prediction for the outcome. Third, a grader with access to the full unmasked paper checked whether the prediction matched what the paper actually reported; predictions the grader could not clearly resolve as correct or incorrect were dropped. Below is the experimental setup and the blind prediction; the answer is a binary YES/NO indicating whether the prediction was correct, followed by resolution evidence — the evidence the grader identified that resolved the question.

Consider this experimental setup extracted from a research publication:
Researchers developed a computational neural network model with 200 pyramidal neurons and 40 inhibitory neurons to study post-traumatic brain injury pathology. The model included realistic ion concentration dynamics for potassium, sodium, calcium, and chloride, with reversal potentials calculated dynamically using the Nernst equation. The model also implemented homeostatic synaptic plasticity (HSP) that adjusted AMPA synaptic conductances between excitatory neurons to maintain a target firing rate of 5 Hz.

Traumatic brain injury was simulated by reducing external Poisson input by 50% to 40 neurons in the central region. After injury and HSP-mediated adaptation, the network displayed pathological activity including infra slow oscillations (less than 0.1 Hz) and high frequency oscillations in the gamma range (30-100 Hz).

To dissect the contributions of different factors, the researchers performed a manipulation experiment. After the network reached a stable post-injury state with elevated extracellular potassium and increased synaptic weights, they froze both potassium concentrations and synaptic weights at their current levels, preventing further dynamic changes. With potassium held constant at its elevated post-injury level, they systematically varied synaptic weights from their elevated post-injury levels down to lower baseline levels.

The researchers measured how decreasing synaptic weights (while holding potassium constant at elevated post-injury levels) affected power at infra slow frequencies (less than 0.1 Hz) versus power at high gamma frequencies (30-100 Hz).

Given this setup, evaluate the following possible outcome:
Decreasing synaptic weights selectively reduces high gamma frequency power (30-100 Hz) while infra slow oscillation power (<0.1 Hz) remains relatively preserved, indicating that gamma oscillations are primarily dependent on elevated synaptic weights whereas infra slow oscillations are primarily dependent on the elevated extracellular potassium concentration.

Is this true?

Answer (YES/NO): YES